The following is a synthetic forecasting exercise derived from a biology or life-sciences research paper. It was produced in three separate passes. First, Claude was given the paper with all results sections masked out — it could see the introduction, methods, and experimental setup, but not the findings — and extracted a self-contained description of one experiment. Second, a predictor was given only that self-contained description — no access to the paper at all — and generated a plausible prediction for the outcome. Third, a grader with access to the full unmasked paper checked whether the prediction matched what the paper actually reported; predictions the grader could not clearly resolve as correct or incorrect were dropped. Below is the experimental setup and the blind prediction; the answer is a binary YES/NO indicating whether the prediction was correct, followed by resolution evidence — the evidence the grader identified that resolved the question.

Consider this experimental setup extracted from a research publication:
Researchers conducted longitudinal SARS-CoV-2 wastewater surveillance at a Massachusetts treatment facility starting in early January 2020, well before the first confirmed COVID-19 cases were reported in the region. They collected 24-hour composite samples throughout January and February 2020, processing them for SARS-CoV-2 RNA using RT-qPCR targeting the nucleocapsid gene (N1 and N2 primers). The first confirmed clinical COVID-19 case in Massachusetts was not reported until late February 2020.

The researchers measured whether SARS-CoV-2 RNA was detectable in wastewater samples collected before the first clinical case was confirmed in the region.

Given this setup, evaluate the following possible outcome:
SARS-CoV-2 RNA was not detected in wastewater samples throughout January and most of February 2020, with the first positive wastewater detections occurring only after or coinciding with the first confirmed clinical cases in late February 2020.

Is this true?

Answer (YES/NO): YES